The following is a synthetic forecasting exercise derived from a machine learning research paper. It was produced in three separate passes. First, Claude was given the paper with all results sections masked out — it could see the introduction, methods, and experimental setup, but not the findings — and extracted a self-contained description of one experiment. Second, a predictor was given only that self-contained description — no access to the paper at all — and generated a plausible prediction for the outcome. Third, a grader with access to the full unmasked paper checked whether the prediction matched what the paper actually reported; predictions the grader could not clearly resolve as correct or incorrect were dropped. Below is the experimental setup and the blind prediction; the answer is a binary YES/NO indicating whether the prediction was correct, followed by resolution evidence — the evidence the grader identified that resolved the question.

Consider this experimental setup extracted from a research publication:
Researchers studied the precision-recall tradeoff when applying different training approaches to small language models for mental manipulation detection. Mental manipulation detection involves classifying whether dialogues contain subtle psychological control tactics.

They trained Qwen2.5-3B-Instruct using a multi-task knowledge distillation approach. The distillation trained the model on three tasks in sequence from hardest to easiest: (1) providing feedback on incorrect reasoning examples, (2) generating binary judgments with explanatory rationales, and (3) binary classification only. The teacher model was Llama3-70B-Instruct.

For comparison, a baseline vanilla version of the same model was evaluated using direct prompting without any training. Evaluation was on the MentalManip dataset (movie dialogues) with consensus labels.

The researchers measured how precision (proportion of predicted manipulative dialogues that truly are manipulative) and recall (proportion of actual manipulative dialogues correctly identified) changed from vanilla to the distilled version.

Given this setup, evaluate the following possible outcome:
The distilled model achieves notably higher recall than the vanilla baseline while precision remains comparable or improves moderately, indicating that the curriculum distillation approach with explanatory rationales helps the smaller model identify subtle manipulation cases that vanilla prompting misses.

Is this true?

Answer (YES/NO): NO